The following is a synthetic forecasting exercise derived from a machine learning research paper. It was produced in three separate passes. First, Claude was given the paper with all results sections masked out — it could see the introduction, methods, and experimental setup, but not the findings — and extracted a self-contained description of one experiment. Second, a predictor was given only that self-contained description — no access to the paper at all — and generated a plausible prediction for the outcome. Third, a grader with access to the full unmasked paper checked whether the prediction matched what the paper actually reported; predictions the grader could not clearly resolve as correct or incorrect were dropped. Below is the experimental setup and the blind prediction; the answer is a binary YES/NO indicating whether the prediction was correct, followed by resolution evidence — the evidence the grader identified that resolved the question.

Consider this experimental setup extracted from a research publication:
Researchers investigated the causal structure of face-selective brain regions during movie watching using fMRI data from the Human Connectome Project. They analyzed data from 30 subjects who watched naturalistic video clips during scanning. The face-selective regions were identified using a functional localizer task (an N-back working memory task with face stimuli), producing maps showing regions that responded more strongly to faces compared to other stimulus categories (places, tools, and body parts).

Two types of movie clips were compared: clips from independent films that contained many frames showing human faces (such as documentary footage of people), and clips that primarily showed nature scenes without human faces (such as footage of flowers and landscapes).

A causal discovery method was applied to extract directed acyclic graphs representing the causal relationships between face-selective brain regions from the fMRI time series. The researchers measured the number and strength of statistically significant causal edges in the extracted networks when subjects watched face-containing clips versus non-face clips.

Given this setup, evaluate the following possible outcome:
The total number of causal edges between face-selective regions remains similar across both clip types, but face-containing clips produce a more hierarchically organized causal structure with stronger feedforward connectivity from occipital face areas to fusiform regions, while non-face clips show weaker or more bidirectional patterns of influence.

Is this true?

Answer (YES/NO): NO